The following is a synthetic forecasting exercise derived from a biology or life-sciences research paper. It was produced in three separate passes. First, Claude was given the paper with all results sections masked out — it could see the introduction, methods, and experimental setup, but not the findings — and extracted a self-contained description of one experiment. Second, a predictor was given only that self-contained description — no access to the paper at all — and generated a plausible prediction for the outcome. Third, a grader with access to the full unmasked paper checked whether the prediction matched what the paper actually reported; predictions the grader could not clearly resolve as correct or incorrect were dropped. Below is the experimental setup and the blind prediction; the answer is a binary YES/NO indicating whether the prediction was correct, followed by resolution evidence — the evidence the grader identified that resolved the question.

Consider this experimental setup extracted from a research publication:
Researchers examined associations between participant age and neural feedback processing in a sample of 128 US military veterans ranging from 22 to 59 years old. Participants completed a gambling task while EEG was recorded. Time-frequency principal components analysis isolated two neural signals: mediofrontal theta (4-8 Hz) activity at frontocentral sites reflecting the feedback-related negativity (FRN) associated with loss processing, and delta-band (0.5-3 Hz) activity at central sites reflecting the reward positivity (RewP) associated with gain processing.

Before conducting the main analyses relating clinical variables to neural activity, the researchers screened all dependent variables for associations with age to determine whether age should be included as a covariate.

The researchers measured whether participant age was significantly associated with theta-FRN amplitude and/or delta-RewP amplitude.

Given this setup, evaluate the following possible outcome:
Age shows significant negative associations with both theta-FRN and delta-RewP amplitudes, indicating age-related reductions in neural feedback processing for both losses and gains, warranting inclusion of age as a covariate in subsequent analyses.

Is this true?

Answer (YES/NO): NO